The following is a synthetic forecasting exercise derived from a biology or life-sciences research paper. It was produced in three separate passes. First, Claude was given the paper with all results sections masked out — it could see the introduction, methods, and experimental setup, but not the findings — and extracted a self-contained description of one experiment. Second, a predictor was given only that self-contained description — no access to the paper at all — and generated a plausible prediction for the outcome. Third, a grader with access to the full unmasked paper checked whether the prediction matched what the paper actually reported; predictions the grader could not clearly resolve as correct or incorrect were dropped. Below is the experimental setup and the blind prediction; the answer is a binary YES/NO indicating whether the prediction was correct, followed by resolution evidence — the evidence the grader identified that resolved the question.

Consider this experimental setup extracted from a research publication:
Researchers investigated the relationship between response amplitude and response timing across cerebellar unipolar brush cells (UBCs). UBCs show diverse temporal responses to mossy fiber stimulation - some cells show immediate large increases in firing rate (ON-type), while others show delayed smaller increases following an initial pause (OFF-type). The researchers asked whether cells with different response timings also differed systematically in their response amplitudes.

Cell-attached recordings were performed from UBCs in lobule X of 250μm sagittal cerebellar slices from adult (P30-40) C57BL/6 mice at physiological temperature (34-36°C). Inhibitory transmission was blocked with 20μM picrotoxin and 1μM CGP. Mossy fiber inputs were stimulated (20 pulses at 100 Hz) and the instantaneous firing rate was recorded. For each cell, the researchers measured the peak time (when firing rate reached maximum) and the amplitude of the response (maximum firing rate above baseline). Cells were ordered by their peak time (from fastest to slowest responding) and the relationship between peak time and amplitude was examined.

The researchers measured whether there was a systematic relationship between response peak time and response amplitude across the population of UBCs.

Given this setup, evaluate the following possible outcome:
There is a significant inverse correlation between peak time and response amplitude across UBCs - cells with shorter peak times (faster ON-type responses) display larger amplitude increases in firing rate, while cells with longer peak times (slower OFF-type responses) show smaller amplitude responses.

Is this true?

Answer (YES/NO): YES